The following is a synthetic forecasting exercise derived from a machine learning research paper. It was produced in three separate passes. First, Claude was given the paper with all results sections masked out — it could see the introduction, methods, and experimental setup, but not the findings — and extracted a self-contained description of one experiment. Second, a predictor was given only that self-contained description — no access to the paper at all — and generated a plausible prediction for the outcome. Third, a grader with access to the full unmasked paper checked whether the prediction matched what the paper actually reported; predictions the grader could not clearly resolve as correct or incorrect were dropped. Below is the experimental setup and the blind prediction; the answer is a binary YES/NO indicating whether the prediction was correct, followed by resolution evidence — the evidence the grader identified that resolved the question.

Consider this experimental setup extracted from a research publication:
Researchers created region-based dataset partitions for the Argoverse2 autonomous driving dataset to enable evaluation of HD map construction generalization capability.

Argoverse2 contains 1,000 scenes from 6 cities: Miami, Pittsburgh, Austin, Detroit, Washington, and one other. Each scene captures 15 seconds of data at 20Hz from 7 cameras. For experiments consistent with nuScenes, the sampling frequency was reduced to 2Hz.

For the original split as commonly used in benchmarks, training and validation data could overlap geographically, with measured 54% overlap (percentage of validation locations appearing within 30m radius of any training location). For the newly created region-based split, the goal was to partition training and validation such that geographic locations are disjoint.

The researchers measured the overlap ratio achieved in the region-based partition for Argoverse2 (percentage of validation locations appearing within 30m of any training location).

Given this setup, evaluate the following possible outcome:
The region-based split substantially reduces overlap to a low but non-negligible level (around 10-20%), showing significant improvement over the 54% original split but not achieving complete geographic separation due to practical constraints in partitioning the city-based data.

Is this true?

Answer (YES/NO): NO